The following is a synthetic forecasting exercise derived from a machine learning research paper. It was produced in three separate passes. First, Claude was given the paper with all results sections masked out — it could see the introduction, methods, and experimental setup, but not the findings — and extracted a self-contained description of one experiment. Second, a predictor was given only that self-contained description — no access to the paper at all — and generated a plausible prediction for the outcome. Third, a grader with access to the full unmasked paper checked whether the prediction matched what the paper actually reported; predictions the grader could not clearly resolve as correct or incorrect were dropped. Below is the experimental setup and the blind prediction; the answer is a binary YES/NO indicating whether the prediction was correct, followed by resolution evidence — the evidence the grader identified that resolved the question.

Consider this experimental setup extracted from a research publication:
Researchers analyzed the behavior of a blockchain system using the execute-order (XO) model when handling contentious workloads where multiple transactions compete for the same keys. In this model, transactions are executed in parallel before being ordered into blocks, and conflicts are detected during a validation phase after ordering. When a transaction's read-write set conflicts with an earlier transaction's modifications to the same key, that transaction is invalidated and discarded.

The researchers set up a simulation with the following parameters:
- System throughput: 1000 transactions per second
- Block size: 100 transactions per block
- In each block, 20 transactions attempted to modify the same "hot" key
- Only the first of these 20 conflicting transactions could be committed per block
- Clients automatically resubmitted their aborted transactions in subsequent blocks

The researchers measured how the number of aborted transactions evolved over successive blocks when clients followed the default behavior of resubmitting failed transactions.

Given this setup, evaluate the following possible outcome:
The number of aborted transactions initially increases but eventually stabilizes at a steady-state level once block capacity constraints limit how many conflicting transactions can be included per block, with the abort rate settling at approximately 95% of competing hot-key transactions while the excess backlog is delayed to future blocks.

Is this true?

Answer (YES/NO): NO